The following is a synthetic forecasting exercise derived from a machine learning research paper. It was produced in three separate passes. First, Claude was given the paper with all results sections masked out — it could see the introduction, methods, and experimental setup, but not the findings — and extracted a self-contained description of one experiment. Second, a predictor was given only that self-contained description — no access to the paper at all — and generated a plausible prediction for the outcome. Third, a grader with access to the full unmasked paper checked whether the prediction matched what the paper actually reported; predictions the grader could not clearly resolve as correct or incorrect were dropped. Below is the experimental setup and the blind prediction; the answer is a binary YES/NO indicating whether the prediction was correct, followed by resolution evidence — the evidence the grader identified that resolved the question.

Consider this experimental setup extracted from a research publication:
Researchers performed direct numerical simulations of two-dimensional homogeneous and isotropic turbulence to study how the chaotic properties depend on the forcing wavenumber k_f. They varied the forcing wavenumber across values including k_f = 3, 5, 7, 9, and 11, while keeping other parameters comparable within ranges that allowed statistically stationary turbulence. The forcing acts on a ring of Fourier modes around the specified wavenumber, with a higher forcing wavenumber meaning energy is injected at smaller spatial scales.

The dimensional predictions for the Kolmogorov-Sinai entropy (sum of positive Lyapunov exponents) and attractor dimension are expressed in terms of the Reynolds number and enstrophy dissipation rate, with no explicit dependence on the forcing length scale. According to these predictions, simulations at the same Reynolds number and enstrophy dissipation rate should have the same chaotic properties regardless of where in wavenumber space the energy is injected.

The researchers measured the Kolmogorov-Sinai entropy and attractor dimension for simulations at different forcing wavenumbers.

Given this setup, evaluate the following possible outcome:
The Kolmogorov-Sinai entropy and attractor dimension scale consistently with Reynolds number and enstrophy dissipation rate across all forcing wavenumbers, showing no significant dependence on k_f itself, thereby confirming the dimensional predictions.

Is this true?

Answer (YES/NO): NO